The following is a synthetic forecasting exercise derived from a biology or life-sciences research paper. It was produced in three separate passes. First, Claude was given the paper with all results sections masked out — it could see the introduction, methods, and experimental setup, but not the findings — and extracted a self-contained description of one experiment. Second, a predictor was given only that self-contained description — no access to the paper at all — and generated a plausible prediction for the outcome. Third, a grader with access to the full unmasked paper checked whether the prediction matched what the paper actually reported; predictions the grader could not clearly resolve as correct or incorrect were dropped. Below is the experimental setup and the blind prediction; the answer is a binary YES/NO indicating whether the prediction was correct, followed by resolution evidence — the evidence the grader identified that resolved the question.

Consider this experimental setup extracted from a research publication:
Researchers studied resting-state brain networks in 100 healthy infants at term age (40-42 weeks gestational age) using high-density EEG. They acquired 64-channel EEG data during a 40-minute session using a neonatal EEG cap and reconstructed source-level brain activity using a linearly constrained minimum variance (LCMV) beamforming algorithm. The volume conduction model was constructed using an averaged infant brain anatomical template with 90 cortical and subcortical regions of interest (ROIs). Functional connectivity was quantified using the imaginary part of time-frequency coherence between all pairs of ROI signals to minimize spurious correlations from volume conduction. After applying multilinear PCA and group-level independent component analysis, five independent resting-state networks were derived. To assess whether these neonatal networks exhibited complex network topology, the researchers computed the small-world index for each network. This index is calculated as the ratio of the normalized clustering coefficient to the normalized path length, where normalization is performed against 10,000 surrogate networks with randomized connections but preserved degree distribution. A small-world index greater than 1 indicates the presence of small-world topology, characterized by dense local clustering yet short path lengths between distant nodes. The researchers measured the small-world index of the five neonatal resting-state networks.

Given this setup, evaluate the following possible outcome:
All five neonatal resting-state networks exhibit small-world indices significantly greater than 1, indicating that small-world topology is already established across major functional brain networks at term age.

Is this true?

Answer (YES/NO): YES